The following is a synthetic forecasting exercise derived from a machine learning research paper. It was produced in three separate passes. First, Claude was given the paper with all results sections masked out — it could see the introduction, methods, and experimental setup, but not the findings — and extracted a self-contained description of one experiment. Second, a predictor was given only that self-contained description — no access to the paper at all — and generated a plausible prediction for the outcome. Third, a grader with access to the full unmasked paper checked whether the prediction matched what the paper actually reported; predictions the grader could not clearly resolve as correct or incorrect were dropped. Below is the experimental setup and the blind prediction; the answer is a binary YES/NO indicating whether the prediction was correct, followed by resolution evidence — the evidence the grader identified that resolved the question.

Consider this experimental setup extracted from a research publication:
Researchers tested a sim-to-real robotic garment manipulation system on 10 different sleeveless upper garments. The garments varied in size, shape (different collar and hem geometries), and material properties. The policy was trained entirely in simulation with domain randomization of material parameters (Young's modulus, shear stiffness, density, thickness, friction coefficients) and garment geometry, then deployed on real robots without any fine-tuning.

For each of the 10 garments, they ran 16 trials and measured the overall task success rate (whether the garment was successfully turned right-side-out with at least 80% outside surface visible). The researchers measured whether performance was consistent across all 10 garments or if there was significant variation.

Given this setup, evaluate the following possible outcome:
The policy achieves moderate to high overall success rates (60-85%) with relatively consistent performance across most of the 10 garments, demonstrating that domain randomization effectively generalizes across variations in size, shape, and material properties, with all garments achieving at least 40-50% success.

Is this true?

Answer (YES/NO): NO